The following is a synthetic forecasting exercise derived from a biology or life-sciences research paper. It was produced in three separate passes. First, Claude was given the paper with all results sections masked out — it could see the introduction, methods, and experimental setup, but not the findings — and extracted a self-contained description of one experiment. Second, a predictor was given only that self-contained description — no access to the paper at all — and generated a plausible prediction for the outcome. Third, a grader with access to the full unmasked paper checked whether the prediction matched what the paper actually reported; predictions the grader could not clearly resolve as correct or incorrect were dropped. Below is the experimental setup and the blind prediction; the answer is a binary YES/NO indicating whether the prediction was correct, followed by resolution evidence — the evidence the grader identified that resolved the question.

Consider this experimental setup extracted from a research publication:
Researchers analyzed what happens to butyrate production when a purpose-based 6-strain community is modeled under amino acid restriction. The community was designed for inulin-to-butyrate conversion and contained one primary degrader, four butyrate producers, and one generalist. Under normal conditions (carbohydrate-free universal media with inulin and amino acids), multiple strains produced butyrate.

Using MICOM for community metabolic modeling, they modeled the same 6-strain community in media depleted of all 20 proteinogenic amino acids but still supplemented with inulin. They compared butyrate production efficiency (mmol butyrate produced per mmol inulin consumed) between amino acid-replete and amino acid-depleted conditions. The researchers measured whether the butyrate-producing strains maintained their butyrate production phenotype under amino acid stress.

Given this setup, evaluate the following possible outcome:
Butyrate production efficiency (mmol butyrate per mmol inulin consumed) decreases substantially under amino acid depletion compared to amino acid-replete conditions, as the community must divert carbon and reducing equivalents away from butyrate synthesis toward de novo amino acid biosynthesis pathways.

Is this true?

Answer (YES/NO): NO